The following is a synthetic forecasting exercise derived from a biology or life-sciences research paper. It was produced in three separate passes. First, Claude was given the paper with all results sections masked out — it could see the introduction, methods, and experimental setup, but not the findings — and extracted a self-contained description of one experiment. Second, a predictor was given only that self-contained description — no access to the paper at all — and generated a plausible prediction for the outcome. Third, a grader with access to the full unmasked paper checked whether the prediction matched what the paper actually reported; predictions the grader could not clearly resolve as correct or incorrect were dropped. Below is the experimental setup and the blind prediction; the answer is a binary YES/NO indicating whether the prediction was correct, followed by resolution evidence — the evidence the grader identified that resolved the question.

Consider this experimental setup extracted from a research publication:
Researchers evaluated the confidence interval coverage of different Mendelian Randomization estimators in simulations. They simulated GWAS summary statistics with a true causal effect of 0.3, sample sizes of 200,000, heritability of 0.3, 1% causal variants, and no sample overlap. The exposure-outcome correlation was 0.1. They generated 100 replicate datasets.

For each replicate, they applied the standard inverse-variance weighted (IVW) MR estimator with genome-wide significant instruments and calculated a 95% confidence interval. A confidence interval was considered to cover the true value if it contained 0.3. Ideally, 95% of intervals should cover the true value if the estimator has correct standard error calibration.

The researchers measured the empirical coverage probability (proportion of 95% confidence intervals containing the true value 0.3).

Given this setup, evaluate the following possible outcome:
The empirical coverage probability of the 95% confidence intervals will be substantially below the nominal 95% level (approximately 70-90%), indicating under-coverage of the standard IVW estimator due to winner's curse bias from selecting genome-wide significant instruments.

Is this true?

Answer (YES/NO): NO